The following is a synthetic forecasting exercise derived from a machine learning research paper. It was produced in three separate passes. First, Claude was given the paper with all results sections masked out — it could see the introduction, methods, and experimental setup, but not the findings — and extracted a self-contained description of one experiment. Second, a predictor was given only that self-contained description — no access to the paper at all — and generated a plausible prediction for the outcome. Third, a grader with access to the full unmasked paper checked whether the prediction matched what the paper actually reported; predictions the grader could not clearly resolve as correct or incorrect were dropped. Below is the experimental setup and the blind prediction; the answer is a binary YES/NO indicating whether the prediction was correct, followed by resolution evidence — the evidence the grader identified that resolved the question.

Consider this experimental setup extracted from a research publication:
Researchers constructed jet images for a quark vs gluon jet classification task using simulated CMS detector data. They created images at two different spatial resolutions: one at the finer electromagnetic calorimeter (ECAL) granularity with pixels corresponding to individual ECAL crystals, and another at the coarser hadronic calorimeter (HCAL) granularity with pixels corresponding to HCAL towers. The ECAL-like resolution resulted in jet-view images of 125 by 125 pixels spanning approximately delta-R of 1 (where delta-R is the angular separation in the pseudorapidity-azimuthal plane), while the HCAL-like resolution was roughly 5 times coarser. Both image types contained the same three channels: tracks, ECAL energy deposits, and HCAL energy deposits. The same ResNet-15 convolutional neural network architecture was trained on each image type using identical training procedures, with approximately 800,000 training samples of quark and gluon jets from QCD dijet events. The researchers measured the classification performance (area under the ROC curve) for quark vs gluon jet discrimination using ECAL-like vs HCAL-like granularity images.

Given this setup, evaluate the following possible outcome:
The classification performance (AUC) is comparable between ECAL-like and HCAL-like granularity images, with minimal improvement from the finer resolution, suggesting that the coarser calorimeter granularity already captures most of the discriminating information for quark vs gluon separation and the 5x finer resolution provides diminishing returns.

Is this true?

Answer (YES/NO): NO